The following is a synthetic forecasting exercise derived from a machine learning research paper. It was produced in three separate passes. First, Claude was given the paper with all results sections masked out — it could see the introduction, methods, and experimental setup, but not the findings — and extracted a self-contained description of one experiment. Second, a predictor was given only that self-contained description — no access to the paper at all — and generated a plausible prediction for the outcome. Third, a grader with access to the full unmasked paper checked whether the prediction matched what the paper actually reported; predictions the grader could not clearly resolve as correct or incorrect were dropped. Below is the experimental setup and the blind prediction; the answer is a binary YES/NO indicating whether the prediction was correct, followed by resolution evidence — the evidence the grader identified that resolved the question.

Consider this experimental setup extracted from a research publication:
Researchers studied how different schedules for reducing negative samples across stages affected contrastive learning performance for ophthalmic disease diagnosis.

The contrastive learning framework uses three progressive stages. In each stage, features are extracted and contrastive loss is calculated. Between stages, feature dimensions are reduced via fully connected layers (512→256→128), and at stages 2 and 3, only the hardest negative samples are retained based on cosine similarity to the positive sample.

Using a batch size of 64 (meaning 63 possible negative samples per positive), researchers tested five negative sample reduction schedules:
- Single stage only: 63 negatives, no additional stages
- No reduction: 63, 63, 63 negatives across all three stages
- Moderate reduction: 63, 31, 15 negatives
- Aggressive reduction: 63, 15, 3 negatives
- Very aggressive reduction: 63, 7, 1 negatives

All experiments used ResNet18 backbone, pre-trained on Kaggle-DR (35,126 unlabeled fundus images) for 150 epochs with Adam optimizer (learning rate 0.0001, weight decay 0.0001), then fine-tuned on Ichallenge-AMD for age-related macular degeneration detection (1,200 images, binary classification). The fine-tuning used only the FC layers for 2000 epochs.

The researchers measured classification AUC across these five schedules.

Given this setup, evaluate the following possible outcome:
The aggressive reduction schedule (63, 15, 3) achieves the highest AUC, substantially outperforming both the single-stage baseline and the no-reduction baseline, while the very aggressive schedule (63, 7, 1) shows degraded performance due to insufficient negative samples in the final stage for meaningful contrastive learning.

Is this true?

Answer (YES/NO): NO